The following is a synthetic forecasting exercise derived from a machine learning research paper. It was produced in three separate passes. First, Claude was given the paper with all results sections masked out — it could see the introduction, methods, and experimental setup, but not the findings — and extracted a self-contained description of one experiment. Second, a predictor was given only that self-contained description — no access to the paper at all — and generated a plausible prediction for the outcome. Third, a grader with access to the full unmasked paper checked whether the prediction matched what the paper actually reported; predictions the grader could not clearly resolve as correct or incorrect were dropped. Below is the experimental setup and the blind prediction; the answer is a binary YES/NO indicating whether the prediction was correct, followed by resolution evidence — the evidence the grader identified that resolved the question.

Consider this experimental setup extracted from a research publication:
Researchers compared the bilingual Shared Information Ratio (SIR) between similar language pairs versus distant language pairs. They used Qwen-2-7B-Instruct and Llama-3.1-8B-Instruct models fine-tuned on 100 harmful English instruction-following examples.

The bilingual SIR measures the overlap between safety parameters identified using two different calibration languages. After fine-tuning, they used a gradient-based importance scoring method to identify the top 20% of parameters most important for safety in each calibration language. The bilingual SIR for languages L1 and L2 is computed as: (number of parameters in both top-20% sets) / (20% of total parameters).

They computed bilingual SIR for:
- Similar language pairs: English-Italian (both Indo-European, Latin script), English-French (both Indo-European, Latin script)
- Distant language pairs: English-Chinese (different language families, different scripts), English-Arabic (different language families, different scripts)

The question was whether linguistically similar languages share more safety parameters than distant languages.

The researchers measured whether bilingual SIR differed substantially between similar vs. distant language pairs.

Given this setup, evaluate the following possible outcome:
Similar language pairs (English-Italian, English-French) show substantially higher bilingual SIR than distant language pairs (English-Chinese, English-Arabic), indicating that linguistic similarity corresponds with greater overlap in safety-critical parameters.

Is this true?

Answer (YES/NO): NO